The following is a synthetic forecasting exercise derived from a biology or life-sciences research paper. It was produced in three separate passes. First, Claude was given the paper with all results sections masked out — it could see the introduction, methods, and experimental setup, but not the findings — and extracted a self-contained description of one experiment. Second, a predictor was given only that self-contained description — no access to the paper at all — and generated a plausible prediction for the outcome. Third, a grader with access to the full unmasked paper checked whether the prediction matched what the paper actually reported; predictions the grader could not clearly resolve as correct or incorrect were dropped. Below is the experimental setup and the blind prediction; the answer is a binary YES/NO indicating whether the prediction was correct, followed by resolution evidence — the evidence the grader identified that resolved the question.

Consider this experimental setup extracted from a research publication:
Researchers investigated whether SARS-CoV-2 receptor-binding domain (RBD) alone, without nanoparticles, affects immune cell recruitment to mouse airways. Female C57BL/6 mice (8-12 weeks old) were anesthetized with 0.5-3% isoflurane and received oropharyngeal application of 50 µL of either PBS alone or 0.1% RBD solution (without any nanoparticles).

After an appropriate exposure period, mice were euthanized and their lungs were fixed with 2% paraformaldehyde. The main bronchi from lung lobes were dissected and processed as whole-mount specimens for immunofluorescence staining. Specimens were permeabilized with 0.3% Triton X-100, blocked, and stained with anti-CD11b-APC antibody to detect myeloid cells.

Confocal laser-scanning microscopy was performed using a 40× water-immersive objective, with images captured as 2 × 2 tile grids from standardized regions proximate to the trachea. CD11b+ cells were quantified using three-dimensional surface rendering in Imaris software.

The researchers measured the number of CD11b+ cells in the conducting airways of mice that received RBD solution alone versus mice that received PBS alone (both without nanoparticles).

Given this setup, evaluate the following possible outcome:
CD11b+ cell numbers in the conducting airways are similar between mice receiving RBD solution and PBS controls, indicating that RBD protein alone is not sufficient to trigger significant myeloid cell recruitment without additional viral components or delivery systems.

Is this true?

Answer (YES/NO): YES